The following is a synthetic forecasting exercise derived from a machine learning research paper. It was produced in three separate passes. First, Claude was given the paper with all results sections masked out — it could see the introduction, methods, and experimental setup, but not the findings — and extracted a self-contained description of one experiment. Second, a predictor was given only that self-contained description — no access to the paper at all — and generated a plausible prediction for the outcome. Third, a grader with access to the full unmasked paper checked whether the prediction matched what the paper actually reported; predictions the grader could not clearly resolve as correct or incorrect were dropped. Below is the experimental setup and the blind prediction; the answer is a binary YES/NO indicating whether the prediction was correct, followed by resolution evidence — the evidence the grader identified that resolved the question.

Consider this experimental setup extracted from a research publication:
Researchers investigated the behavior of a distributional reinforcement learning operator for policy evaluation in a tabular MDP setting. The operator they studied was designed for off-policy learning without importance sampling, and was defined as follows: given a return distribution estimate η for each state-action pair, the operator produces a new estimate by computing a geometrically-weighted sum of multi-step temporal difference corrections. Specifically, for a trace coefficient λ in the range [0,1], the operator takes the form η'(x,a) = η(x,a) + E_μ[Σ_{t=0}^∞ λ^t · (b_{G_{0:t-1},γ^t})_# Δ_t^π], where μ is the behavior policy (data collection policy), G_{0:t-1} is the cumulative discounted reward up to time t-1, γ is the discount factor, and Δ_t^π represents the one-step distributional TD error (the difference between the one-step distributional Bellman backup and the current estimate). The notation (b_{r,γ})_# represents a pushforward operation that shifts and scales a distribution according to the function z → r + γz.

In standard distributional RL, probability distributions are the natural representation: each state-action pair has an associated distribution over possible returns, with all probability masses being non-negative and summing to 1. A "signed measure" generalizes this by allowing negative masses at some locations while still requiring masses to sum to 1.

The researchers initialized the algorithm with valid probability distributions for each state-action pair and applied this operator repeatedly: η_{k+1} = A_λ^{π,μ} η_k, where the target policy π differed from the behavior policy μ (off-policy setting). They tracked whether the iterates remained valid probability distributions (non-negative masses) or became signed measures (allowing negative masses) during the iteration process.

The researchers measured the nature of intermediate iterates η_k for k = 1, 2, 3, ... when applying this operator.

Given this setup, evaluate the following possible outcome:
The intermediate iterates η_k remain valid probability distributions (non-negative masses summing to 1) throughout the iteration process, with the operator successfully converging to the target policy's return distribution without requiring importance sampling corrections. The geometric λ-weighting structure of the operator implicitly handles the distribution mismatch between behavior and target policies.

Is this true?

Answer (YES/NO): NO